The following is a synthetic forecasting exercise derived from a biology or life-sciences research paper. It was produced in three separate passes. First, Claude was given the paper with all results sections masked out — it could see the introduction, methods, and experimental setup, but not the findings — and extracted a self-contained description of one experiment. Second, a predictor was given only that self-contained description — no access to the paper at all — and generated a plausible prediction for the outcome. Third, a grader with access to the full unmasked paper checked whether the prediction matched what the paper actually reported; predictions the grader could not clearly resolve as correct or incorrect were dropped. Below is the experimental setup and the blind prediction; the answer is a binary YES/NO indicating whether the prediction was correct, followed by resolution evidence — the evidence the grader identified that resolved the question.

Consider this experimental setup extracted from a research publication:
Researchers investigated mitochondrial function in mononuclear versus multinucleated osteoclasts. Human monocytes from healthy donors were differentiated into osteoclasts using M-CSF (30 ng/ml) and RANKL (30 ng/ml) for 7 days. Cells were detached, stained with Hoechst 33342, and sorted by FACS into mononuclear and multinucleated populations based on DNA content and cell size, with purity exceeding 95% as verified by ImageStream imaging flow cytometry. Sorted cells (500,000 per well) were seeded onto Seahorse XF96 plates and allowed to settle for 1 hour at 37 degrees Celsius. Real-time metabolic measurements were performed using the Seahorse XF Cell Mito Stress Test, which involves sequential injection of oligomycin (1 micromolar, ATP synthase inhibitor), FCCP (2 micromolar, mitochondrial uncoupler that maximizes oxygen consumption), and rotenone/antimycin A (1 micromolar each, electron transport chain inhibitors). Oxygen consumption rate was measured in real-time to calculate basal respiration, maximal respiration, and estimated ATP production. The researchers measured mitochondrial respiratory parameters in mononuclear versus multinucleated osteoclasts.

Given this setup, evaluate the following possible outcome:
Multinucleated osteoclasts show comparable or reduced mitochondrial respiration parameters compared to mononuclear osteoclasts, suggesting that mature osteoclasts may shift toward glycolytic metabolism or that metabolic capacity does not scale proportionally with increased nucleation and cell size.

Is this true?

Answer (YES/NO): NO